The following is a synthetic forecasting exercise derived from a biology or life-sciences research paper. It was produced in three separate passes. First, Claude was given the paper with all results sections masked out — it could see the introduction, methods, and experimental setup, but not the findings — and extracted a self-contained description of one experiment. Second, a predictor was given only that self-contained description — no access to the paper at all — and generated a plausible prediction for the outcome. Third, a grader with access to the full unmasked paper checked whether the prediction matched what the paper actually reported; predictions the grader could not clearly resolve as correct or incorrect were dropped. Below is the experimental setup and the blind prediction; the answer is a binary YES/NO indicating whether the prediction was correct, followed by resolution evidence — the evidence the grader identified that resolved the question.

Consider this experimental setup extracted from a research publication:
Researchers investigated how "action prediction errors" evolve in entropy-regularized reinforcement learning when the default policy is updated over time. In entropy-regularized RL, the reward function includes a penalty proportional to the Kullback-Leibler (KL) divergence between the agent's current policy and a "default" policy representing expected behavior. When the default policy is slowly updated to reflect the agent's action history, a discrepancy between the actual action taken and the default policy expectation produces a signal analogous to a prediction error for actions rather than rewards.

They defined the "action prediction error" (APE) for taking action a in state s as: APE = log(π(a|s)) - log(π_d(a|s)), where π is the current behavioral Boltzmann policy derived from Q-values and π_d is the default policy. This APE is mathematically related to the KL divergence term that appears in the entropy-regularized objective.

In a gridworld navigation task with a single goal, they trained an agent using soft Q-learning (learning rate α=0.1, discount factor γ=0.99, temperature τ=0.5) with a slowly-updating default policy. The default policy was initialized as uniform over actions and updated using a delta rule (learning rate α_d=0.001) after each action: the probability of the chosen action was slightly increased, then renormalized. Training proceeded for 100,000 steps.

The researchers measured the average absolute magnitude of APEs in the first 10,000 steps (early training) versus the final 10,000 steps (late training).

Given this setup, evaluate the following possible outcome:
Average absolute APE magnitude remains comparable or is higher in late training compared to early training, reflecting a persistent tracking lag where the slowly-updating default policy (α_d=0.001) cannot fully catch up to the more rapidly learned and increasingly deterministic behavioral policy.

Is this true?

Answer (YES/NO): NO